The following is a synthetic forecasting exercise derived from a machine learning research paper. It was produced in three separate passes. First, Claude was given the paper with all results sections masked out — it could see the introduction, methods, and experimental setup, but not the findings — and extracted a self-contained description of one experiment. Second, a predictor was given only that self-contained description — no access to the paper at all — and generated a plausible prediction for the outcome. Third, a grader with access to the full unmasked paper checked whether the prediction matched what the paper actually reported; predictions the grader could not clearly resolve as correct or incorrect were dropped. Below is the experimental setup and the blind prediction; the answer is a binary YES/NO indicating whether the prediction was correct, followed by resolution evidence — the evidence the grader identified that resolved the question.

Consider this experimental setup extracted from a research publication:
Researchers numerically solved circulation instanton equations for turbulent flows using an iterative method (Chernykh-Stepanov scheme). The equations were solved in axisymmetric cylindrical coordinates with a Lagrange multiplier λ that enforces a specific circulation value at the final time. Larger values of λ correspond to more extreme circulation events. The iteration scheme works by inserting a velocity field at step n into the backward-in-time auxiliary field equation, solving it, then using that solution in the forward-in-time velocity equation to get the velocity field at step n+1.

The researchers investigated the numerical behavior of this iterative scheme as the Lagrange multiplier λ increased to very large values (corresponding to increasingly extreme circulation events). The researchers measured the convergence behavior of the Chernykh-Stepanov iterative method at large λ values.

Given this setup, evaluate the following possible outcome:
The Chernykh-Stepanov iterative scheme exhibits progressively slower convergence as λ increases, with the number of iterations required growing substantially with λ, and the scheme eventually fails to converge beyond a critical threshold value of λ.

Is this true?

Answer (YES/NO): NO